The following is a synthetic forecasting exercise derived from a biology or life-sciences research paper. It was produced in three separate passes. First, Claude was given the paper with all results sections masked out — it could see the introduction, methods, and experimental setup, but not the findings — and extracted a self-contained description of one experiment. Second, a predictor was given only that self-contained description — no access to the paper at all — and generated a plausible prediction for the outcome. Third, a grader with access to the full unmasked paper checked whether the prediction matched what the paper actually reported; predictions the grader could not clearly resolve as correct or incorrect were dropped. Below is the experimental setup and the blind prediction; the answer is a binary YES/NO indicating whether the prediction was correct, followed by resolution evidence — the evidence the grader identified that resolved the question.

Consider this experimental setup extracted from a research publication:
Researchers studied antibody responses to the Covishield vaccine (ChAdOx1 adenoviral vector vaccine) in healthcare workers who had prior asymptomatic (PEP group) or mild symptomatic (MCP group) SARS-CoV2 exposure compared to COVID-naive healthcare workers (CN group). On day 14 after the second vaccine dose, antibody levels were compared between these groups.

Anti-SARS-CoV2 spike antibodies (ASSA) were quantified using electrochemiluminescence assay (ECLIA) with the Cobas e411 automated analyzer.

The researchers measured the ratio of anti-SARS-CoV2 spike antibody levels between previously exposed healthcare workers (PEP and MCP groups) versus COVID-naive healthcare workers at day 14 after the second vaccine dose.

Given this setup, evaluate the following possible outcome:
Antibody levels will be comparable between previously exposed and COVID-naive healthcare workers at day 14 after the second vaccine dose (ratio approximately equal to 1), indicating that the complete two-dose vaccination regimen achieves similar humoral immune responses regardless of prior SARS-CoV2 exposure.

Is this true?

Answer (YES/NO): NO